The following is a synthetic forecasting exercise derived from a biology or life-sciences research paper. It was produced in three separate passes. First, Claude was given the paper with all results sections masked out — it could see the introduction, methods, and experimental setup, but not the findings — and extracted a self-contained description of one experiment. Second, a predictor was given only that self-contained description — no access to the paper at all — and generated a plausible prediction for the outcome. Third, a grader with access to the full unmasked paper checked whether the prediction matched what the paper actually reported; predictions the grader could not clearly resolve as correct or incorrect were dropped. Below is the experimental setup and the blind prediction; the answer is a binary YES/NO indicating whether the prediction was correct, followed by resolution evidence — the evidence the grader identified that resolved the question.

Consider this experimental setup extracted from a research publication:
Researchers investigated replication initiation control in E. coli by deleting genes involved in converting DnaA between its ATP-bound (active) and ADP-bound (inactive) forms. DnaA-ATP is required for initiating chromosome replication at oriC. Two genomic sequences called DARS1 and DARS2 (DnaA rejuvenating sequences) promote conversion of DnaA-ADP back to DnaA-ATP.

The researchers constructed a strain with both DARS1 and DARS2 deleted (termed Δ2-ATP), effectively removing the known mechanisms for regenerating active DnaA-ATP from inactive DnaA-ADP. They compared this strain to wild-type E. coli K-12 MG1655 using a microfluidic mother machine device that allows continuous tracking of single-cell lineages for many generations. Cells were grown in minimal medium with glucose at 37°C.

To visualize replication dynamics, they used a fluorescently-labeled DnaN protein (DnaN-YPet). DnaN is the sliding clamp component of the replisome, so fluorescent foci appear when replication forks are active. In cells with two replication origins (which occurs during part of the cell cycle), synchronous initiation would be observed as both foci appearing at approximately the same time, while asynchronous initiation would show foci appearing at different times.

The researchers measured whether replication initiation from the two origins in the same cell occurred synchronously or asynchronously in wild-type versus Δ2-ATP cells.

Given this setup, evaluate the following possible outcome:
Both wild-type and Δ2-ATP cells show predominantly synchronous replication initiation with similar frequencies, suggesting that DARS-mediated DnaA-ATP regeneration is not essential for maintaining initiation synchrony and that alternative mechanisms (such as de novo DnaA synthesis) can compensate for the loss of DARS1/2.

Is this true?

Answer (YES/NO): NO